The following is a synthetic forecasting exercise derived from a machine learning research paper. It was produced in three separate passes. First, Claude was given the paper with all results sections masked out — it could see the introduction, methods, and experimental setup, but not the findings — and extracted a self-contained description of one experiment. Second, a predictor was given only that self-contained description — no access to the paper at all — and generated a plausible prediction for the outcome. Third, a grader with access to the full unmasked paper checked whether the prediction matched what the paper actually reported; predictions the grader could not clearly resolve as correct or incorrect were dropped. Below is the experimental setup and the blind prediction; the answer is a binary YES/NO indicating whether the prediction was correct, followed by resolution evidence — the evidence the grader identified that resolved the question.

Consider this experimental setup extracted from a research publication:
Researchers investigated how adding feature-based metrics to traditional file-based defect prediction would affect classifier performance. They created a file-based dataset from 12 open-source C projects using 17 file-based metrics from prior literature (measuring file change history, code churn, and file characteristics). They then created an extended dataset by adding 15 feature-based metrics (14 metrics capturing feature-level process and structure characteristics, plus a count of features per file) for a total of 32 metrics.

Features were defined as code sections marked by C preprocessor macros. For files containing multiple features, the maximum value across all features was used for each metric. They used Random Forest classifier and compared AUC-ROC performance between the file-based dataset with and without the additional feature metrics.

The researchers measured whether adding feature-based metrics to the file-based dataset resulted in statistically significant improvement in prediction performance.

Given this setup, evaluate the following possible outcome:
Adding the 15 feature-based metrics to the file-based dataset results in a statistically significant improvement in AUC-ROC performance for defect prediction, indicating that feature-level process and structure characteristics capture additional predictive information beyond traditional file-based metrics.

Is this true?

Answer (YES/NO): NO